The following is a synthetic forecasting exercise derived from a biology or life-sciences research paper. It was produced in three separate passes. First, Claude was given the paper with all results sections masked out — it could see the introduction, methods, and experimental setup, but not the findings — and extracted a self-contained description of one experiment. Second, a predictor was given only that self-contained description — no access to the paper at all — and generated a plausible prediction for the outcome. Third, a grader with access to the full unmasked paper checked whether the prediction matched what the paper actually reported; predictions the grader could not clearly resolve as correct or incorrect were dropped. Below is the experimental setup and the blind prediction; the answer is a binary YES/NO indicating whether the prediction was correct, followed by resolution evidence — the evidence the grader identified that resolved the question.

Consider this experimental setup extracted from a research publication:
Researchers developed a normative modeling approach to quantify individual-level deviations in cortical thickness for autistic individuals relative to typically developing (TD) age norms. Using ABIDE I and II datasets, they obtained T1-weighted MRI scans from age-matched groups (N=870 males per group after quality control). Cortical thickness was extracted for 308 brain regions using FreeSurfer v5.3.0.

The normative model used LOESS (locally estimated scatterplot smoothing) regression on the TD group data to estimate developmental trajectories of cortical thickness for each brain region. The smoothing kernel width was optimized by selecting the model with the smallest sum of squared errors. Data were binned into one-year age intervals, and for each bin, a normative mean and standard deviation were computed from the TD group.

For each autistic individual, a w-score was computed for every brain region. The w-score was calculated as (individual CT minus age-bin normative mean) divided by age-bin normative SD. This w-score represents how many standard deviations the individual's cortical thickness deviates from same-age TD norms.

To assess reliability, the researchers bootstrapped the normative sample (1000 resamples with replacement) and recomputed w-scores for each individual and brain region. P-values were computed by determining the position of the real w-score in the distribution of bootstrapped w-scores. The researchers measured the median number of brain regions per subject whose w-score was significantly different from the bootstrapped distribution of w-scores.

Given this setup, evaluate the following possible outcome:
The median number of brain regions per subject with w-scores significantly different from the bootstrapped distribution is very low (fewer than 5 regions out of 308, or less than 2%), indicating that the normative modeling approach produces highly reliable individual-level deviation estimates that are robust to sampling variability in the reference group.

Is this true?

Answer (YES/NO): YES